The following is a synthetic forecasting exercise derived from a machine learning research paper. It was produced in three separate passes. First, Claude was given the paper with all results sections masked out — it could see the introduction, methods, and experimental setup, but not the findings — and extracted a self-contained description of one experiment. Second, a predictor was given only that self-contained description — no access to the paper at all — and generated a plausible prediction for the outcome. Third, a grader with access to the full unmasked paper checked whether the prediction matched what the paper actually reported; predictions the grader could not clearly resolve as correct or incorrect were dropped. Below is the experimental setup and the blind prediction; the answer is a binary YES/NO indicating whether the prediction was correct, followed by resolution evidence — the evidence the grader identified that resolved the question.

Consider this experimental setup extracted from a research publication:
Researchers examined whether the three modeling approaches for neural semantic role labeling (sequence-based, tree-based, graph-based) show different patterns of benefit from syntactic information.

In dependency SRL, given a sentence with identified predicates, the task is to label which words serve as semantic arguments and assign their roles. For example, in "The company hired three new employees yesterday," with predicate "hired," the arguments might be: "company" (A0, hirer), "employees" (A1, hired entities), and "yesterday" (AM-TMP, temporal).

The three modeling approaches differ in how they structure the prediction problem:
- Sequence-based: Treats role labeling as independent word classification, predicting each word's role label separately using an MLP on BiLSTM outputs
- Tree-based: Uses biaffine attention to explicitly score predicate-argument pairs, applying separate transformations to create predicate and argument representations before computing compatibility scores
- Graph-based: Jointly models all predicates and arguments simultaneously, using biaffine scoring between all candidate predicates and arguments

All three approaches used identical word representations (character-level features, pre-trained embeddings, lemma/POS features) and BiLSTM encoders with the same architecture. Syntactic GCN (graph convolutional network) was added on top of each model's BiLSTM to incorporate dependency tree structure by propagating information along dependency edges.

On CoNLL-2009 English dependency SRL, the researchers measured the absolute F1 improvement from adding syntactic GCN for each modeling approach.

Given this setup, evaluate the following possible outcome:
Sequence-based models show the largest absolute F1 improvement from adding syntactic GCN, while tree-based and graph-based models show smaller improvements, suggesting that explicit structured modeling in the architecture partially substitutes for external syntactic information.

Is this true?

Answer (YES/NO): NO